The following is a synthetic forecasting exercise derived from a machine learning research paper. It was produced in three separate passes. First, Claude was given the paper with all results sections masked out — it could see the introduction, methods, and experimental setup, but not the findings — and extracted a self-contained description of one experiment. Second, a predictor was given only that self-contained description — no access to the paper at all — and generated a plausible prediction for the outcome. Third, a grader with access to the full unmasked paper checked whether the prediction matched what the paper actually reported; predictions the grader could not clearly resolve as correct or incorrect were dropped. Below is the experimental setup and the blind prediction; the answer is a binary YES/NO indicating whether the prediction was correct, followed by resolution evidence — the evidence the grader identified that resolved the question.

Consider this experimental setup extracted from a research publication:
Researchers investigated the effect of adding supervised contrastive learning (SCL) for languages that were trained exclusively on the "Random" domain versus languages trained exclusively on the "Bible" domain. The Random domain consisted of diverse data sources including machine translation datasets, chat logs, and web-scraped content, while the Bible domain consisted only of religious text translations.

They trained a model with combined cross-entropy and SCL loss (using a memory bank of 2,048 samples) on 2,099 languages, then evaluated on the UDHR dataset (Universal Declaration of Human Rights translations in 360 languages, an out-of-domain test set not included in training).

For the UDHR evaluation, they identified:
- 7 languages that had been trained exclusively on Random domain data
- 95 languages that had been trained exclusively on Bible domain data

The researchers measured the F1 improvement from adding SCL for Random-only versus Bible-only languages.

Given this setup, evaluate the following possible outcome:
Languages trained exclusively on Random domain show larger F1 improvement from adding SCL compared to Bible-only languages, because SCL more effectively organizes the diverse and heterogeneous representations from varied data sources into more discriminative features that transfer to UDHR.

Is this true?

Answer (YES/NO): YES